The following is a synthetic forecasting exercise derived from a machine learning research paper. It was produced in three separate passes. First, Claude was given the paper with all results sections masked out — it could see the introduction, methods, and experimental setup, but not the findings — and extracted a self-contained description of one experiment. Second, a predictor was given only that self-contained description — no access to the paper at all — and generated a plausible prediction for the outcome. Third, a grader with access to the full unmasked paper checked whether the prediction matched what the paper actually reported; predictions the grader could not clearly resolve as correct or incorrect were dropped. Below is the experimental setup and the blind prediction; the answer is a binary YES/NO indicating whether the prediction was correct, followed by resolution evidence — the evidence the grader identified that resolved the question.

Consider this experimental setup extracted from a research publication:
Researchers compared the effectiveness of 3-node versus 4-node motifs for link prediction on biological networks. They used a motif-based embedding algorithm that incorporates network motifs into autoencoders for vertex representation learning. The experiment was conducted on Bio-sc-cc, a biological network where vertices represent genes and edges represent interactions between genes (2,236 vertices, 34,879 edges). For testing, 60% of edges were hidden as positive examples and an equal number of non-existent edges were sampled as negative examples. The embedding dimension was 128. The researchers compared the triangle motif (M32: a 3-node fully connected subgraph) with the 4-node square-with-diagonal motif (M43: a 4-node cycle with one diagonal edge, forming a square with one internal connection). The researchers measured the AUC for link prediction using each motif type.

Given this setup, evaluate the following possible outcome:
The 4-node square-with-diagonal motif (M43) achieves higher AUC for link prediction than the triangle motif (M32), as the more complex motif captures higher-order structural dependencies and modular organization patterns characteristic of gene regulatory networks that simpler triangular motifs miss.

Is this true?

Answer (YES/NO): YES